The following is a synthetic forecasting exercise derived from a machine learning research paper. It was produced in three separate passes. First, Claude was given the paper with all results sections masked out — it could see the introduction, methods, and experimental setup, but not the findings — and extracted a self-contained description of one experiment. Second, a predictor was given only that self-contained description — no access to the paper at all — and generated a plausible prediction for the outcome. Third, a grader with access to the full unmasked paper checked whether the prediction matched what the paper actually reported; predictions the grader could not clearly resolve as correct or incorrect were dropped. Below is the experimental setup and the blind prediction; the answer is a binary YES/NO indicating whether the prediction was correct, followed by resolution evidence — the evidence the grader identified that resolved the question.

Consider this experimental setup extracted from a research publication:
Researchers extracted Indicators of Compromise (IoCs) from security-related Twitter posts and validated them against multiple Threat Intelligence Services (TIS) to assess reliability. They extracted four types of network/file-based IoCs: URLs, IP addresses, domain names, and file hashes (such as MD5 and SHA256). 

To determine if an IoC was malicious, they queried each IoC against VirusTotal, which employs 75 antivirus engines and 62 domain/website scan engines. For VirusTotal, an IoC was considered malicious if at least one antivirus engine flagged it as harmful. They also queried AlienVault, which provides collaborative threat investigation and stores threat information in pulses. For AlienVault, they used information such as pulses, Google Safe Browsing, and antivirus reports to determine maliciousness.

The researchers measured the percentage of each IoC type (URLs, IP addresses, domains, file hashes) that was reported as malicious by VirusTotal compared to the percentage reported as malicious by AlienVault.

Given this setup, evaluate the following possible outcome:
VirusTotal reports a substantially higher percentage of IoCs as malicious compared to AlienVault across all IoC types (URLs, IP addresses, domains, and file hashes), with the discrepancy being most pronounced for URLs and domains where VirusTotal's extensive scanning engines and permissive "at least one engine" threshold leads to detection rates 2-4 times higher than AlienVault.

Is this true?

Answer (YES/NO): NO